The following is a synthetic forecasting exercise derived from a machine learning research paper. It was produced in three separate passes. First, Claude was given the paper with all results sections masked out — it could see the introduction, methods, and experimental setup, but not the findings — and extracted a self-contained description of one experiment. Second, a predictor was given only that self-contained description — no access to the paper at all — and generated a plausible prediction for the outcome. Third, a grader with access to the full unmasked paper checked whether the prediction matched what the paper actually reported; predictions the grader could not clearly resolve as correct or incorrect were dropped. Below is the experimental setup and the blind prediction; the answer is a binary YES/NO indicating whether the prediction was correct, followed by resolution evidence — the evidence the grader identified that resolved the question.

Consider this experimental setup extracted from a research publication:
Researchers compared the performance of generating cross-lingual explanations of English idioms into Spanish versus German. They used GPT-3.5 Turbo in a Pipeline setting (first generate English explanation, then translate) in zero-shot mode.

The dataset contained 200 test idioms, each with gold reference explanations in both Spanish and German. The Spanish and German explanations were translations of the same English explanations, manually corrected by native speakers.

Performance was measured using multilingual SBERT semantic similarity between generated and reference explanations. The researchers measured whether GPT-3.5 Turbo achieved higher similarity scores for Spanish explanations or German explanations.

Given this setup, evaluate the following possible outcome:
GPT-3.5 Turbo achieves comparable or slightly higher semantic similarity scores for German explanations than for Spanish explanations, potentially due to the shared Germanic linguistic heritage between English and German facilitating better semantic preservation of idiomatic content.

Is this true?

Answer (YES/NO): NO